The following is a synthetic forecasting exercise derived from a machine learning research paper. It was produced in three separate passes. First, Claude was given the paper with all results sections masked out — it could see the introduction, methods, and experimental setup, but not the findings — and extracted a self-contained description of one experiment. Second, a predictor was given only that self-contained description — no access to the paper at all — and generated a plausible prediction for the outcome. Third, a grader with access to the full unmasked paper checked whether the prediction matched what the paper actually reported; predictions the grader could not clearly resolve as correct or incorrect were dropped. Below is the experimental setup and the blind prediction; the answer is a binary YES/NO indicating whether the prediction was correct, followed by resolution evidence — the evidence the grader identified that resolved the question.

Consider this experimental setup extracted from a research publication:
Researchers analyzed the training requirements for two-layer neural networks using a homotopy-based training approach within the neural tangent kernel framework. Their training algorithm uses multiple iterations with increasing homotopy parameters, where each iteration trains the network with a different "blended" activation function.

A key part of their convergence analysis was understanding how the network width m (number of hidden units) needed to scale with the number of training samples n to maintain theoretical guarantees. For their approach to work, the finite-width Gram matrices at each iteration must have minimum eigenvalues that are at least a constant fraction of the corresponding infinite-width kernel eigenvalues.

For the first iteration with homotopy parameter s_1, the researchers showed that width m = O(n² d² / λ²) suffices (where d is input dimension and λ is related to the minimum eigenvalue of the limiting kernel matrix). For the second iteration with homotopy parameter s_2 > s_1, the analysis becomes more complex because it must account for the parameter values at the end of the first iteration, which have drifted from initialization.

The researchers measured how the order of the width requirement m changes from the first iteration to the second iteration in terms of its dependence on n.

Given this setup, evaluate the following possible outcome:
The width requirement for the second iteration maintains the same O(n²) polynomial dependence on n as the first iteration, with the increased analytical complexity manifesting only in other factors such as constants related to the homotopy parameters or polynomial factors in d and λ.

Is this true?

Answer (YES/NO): NO